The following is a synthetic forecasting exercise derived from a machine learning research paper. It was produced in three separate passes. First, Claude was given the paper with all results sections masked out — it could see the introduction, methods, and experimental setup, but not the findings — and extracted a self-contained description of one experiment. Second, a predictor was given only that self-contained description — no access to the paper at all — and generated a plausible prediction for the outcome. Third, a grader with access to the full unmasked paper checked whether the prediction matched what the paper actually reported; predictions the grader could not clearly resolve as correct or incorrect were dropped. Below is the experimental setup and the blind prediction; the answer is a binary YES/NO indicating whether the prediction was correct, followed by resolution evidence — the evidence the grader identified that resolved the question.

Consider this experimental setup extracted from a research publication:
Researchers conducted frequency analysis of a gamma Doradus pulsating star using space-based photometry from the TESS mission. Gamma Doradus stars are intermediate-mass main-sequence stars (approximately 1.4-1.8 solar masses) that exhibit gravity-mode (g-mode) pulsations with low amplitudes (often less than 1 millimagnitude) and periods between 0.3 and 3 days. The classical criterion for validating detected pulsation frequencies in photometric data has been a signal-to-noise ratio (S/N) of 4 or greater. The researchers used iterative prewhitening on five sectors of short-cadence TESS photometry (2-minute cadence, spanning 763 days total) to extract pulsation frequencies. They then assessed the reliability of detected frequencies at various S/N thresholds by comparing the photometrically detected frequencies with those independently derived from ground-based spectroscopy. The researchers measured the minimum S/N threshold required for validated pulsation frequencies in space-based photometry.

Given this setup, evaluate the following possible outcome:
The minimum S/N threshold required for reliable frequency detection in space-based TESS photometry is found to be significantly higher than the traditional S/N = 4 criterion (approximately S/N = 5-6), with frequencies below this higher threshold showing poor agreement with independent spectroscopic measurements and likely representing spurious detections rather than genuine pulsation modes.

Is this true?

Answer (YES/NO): YES